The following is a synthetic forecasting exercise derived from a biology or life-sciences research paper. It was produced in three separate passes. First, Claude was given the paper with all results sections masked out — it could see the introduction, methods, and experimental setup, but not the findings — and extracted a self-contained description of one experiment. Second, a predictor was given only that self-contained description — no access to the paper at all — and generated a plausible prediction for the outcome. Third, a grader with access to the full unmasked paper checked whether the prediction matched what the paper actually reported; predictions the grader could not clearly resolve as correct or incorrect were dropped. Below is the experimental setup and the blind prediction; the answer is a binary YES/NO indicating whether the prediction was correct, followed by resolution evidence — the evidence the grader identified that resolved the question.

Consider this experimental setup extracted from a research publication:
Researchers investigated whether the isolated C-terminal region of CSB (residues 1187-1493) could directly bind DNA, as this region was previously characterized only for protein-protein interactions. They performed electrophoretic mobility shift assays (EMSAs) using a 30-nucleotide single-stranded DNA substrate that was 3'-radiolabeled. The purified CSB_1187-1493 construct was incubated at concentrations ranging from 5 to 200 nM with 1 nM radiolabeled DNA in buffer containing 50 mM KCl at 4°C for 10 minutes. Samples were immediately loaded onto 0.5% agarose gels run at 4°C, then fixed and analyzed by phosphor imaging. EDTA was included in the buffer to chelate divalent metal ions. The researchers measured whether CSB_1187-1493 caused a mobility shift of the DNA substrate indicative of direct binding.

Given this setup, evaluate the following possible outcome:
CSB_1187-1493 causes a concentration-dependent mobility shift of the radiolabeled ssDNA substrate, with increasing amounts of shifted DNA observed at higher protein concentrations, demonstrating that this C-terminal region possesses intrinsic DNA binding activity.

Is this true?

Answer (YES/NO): YES